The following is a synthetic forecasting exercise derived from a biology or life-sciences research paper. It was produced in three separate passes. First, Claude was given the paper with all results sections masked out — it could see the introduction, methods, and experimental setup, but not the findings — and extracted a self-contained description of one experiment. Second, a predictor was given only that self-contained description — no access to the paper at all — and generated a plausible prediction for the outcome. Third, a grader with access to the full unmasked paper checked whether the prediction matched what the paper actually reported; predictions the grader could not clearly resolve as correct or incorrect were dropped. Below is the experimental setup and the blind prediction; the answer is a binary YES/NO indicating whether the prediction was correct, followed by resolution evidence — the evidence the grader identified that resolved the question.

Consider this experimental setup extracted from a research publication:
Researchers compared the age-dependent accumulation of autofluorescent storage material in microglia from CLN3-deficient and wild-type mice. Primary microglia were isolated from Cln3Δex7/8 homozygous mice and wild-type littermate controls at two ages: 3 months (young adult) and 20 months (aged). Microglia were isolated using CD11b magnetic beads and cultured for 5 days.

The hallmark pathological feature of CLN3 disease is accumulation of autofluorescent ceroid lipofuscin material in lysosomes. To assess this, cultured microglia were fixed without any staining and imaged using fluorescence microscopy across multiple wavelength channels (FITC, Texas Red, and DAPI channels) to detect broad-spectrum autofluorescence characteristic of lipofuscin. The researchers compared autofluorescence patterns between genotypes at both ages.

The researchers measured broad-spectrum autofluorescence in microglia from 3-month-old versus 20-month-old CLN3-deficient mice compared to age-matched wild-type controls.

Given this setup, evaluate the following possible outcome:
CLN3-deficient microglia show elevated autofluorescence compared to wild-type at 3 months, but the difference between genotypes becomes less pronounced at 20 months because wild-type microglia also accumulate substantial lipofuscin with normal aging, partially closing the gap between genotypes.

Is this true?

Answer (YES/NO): NO